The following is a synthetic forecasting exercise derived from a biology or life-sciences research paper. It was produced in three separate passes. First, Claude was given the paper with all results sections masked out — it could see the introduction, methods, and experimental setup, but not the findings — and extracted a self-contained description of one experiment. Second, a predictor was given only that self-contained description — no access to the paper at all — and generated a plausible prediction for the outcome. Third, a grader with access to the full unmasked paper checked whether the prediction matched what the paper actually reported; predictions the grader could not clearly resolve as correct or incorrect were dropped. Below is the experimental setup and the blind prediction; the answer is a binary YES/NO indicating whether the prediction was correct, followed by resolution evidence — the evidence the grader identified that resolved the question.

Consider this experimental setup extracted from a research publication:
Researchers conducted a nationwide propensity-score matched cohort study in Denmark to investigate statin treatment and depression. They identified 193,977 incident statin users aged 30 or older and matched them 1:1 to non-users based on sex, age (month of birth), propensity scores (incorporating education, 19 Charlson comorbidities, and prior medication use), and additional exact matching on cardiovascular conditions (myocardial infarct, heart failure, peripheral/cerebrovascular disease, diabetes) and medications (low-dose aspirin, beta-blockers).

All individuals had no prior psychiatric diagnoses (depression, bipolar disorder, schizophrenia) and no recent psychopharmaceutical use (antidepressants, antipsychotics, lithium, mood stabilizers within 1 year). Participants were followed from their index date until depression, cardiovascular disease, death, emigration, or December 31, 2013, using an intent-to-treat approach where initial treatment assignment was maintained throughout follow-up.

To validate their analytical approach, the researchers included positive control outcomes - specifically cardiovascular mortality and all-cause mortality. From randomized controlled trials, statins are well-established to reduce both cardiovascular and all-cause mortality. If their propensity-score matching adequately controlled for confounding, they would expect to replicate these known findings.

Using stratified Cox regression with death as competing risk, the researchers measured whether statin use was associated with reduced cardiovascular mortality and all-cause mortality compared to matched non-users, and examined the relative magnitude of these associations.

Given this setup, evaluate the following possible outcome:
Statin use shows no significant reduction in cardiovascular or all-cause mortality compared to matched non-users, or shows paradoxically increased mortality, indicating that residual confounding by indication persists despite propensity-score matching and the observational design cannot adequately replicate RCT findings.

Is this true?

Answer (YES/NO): NO